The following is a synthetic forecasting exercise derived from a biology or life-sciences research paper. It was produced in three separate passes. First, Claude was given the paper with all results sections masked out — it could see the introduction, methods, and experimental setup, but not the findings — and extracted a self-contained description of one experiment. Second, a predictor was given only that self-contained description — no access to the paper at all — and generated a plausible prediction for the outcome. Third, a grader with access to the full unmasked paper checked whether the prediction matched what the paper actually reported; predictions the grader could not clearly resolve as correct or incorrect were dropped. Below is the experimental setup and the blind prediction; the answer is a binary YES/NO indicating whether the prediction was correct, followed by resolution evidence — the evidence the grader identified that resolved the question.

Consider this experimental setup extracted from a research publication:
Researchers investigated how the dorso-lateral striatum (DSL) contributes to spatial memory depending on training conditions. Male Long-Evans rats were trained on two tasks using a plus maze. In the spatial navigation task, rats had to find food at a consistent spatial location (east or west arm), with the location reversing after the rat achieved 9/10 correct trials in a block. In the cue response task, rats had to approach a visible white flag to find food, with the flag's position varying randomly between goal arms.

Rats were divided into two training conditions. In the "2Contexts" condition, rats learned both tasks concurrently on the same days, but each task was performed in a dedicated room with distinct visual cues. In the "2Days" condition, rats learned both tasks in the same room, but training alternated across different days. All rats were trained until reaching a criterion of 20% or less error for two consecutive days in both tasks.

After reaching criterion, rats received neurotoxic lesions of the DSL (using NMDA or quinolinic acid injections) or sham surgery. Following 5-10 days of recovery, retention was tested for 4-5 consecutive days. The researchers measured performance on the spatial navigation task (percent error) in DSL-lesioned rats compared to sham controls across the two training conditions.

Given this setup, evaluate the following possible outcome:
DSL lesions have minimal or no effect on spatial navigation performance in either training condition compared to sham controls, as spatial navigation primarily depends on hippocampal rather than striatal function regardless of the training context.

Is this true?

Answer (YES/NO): NO